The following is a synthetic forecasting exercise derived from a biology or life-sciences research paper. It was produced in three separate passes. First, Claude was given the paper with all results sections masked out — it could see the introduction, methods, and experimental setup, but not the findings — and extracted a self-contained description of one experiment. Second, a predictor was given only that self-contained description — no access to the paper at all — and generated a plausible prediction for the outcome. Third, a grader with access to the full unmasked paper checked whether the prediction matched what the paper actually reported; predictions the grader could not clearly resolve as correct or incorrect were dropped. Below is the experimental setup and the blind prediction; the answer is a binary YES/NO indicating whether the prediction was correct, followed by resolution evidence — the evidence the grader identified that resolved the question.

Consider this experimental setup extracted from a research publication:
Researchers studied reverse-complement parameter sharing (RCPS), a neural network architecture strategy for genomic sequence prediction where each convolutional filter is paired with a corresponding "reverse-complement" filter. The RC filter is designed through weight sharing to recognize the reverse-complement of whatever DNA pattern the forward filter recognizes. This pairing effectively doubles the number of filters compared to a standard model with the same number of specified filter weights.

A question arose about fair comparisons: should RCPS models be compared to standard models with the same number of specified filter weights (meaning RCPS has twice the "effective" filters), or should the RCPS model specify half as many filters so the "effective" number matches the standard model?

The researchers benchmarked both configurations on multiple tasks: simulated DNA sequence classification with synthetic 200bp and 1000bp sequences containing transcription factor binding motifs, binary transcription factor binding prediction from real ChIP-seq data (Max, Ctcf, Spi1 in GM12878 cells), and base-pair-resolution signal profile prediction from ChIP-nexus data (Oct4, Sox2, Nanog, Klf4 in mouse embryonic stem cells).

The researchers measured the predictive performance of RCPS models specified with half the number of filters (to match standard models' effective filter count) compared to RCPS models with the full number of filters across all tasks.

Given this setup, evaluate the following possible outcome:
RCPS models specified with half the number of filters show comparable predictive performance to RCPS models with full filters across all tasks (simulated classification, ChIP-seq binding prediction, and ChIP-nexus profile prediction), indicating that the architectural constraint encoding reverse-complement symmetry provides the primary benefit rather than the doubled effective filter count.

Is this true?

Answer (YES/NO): NO